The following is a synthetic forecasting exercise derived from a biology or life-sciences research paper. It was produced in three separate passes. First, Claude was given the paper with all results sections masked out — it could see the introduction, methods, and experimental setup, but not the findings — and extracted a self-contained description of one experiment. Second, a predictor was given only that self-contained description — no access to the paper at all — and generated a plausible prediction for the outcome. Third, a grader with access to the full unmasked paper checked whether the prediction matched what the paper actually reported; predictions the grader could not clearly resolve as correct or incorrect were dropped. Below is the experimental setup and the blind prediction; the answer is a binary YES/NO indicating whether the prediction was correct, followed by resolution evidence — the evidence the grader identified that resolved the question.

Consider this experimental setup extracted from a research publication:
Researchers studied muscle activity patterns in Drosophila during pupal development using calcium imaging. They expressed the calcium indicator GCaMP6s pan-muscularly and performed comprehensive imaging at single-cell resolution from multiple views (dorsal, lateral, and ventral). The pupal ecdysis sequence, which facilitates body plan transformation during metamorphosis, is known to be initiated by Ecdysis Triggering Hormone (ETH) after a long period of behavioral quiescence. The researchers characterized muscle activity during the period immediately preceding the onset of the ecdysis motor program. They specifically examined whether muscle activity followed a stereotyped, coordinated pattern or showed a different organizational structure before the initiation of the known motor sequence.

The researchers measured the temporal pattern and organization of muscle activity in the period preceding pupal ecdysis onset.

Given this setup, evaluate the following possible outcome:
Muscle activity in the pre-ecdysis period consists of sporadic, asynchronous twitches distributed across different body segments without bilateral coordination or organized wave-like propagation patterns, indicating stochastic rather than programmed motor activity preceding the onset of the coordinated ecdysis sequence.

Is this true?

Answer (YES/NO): YES